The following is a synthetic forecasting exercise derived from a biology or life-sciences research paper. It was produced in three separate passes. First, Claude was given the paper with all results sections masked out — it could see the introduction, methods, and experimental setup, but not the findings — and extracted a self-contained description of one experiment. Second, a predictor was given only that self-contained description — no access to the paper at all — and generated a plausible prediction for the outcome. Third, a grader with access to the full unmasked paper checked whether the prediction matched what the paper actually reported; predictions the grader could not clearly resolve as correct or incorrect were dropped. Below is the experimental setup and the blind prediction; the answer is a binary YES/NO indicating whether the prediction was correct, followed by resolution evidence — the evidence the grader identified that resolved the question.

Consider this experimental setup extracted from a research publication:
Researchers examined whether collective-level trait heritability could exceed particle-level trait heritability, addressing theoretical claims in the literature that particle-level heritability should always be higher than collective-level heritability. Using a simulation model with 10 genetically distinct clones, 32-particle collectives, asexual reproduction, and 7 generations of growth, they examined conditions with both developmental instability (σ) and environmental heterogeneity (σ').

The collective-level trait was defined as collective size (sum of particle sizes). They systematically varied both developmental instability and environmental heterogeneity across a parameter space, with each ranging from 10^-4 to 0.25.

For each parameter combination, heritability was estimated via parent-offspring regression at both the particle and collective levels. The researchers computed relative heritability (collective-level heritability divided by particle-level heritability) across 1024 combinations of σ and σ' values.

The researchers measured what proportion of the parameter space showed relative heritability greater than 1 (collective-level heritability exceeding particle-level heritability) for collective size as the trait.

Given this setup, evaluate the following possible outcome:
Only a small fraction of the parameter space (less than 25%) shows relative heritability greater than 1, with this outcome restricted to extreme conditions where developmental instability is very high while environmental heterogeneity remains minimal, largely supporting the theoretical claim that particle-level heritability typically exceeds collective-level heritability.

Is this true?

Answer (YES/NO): NO